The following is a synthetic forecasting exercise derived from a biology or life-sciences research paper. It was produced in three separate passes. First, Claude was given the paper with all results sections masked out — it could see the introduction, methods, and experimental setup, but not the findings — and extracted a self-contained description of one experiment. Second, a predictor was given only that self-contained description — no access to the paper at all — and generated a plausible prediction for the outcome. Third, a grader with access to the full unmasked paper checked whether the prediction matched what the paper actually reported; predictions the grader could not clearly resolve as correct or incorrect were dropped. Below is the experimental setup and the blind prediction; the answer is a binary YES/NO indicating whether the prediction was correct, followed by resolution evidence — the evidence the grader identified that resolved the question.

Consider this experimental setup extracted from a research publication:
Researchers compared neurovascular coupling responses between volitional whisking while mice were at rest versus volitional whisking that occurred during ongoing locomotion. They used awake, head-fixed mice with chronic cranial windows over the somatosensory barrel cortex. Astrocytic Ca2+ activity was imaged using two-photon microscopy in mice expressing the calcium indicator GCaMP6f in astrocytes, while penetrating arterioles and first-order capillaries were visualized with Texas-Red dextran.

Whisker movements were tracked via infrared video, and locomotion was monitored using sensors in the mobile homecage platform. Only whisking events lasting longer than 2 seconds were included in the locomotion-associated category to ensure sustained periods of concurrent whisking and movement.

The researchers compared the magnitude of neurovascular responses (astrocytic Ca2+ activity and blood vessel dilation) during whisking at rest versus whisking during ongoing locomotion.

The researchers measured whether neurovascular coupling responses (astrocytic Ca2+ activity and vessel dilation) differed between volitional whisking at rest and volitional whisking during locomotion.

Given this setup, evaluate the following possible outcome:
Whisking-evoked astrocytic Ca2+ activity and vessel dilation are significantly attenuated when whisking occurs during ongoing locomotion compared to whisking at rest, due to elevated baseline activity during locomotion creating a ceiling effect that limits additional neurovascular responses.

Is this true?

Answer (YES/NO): NO